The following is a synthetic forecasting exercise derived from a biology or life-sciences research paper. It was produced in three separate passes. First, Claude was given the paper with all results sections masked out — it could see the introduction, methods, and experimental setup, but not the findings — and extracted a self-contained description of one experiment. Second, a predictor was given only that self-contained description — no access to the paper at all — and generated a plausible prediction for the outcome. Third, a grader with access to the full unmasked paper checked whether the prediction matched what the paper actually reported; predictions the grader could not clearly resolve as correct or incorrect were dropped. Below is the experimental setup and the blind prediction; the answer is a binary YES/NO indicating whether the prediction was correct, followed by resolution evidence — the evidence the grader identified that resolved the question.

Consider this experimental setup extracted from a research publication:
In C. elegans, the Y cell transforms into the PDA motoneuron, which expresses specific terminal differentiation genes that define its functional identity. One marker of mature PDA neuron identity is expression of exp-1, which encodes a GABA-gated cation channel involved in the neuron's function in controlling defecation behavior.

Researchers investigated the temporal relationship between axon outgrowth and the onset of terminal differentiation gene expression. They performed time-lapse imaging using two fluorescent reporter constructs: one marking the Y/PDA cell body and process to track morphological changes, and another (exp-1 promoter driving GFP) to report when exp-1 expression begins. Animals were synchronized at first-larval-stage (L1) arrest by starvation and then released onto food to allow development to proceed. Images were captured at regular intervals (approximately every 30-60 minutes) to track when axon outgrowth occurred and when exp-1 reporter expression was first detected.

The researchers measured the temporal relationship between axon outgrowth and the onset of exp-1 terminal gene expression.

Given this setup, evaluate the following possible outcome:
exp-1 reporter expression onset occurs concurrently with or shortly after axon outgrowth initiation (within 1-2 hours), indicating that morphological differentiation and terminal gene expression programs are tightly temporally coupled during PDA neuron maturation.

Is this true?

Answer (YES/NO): NO